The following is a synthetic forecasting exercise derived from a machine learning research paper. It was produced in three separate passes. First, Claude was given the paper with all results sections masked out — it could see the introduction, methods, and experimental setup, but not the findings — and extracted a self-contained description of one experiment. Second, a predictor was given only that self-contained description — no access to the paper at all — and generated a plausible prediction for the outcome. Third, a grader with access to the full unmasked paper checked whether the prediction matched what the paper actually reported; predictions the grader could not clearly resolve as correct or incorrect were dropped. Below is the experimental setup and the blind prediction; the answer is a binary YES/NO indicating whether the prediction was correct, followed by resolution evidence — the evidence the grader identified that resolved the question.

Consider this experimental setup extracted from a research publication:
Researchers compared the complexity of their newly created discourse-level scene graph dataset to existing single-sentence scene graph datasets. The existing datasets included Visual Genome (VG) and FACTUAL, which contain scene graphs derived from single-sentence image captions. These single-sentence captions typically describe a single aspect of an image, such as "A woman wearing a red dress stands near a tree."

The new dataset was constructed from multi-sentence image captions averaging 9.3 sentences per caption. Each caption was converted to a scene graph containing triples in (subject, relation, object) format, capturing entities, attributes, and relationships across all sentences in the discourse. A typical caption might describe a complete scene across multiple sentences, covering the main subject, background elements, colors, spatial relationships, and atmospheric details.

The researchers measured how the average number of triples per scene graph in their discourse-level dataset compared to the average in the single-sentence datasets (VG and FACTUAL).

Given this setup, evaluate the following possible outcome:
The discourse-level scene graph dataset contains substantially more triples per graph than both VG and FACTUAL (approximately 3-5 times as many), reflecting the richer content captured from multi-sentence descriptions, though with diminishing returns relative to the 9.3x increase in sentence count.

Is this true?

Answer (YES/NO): NO